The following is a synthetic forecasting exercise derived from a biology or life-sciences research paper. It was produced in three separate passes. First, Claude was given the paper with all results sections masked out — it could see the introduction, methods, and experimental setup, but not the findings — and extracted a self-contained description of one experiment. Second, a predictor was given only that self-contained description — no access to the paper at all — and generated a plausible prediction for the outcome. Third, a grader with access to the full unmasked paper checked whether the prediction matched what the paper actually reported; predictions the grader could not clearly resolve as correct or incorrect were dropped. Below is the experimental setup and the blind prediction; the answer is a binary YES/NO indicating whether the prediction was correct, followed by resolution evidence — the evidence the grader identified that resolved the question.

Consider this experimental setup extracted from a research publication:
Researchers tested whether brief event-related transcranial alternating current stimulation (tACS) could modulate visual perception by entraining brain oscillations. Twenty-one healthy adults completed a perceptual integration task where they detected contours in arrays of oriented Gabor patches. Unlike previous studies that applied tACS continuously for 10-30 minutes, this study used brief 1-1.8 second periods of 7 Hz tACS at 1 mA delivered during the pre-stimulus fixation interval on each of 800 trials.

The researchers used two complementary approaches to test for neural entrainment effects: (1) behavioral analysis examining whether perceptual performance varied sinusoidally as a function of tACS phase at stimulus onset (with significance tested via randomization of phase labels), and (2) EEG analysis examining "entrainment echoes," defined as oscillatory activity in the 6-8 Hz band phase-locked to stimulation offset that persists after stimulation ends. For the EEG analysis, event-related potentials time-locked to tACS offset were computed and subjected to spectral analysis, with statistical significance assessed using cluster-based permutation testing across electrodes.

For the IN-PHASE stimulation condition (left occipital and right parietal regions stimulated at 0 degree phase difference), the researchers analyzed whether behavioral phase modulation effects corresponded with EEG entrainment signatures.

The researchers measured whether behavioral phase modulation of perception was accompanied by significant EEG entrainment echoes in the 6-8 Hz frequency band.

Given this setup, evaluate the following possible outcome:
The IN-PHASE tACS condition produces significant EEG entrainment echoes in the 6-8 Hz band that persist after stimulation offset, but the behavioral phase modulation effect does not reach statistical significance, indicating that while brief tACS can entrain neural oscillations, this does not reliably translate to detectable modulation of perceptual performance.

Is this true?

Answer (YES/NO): NO